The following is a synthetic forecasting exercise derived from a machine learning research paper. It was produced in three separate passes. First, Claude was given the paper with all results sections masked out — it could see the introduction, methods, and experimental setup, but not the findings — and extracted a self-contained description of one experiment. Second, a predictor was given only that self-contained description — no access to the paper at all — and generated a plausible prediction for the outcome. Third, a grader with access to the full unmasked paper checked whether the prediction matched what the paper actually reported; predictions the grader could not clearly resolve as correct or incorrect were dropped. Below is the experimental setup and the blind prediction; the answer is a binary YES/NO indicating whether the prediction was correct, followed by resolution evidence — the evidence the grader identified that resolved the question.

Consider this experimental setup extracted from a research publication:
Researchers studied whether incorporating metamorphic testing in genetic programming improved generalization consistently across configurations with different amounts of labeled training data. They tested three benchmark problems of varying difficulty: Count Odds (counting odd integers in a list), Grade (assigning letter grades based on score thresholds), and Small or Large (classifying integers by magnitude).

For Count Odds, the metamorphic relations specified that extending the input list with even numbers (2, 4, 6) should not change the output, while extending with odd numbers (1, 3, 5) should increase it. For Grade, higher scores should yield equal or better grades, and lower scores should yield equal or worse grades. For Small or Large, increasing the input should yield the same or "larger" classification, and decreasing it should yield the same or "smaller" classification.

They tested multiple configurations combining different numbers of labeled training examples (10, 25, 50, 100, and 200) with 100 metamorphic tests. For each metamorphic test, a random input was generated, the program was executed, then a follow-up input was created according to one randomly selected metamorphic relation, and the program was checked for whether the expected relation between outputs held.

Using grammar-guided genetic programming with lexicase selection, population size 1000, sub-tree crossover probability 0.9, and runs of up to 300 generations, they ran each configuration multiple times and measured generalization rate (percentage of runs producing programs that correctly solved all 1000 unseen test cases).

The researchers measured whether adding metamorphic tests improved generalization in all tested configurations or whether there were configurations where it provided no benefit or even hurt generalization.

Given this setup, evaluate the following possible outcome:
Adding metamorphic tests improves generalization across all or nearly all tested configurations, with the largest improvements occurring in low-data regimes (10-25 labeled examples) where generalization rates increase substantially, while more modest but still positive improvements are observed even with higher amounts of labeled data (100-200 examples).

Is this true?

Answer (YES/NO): YES